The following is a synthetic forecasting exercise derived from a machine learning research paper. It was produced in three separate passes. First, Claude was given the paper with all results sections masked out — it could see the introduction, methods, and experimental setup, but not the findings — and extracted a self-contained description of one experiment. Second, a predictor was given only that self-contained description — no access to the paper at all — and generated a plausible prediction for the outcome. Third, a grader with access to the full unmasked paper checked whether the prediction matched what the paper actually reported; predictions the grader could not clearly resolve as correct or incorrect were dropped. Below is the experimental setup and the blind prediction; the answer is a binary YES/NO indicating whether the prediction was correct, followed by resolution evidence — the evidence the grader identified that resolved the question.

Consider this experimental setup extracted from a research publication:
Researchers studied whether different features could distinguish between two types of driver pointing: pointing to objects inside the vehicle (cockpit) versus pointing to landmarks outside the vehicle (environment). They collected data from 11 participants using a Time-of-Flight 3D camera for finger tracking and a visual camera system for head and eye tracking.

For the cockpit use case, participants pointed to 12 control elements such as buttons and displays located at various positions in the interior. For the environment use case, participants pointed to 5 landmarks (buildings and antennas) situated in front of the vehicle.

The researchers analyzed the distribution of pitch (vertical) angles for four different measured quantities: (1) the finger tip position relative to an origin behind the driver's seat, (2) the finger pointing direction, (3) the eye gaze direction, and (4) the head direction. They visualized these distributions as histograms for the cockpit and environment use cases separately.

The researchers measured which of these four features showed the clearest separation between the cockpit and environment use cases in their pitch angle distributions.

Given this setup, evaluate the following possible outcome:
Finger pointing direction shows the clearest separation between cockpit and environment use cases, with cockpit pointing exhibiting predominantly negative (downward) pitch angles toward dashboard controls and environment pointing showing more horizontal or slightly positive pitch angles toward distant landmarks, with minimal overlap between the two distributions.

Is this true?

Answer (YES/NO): NO